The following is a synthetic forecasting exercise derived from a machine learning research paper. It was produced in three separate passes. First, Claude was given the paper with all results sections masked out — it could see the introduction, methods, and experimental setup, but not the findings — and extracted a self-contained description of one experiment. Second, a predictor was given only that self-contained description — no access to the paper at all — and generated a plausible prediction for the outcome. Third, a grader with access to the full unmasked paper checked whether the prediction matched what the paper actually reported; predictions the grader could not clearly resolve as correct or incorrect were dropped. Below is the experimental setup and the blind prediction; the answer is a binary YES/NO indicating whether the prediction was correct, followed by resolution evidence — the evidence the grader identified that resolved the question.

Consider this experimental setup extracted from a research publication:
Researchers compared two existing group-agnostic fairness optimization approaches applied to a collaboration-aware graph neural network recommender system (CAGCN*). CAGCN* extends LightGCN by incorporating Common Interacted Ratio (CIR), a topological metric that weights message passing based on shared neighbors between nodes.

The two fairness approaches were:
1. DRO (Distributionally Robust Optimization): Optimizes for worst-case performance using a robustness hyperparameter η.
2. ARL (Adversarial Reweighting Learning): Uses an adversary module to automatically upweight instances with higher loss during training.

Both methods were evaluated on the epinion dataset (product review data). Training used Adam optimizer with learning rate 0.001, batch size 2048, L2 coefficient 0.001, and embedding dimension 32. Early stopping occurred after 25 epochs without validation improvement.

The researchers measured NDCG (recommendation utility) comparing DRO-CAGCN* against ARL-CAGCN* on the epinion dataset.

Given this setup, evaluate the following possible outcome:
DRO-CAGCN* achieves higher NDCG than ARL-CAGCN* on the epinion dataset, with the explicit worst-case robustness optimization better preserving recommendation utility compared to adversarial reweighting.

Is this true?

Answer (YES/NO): YES